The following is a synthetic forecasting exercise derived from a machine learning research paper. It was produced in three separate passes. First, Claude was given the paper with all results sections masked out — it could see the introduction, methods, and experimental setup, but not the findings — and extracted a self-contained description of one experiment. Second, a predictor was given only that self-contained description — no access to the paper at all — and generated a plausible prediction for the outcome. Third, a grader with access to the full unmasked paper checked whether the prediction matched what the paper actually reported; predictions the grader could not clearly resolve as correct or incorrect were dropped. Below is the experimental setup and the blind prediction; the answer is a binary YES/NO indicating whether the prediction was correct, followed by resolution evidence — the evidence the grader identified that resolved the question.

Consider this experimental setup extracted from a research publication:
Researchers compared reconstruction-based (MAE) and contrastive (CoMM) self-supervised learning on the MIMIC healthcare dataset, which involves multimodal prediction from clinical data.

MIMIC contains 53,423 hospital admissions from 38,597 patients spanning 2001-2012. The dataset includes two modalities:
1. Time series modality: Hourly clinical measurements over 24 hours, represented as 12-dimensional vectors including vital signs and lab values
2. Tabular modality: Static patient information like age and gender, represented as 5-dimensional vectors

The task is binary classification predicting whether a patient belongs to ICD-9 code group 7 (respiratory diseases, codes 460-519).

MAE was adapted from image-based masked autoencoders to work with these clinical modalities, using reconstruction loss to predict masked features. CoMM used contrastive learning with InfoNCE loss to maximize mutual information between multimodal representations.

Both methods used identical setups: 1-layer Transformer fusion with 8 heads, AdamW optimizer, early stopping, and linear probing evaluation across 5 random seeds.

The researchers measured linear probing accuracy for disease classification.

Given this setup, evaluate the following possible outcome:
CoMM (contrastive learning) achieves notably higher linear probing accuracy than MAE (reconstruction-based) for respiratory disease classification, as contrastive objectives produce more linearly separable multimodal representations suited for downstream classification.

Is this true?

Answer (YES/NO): NO